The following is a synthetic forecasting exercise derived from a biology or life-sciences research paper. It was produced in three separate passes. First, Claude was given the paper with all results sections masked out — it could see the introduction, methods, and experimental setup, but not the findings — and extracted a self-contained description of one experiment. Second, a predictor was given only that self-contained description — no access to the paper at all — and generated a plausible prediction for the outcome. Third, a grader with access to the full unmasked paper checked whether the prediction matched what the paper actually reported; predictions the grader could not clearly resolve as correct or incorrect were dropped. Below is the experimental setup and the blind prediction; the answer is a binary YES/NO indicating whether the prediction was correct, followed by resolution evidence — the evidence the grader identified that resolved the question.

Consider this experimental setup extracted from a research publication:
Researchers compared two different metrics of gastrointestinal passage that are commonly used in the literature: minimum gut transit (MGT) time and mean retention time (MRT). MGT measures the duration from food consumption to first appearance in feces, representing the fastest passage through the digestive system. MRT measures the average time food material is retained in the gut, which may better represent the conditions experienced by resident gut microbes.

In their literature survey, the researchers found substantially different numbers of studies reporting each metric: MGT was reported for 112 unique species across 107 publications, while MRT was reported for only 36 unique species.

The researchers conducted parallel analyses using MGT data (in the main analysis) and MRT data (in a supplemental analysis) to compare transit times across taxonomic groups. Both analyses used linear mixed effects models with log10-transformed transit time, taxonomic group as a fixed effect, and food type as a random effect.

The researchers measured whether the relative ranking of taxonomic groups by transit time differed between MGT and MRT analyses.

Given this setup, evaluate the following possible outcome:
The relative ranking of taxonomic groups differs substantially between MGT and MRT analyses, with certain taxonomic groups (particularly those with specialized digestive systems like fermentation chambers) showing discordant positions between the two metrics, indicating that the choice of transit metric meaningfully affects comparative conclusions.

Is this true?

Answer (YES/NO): NO